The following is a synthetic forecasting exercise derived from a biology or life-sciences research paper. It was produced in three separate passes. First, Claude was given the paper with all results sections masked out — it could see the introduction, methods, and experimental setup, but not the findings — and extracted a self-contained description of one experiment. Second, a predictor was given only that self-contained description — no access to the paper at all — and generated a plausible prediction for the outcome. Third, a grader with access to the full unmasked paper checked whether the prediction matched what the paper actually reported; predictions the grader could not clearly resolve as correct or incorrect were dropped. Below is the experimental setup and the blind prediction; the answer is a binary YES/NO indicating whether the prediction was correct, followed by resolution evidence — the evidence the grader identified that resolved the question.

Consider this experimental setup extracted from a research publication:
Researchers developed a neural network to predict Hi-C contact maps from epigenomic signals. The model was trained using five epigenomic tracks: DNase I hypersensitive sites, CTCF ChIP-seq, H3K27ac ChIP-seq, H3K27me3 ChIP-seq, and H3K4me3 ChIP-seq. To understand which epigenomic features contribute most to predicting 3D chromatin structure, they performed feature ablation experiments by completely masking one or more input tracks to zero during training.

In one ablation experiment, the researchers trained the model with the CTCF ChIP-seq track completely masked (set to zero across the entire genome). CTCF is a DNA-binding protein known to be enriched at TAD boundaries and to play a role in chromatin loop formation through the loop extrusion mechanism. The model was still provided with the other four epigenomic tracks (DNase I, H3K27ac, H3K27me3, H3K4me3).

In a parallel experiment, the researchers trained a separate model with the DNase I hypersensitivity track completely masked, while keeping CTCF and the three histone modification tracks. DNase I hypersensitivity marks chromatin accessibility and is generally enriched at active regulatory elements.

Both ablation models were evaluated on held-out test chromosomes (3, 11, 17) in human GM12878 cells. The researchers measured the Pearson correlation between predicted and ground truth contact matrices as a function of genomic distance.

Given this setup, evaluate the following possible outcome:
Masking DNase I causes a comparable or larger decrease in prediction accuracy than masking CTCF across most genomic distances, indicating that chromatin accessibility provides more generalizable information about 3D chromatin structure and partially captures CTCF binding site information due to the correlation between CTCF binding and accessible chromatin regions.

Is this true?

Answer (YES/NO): NO